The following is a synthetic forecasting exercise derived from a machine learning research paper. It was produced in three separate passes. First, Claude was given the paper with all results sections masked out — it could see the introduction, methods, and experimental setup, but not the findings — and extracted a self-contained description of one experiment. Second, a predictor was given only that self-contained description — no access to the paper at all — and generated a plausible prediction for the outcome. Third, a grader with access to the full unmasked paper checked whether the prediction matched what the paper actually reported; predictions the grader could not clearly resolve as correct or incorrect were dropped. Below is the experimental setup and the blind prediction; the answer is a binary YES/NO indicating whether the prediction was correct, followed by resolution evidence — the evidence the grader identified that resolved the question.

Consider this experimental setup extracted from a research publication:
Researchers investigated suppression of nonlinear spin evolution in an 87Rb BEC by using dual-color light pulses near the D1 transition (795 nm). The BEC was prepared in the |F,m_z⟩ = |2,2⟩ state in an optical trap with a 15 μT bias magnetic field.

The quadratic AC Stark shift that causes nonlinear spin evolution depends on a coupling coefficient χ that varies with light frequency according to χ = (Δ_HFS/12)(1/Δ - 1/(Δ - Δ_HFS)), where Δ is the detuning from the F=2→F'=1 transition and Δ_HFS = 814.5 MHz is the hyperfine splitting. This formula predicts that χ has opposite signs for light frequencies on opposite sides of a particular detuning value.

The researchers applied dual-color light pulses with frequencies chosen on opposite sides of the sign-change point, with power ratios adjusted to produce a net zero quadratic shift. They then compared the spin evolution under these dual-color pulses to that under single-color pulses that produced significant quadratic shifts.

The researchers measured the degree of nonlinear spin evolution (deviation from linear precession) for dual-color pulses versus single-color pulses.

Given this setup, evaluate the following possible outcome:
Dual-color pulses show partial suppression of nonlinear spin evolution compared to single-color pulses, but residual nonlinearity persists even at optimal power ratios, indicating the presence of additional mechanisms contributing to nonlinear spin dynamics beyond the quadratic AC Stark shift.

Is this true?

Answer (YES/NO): NO